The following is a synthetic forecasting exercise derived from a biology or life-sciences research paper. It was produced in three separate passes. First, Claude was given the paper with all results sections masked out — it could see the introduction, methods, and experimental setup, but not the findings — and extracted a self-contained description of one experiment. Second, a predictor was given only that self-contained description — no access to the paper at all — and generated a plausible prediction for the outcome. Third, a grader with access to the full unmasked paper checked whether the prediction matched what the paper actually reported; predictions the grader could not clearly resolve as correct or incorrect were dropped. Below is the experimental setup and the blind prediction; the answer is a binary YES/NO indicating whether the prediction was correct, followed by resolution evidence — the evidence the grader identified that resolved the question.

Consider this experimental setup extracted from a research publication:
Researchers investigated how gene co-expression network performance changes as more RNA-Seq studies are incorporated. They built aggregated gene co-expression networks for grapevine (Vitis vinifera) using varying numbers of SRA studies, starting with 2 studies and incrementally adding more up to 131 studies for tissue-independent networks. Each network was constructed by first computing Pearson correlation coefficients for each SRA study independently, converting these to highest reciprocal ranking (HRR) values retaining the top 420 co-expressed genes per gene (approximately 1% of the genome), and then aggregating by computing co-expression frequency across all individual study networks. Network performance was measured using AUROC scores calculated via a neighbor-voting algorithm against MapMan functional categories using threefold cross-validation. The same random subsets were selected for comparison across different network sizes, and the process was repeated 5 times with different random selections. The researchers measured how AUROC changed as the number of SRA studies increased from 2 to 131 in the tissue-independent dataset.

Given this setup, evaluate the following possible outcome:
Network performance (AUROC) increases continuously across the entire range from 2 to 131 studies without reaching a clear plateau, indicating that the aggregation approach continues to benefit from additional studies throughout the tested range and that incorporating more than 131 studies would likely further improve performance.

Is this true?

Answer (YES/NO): NO